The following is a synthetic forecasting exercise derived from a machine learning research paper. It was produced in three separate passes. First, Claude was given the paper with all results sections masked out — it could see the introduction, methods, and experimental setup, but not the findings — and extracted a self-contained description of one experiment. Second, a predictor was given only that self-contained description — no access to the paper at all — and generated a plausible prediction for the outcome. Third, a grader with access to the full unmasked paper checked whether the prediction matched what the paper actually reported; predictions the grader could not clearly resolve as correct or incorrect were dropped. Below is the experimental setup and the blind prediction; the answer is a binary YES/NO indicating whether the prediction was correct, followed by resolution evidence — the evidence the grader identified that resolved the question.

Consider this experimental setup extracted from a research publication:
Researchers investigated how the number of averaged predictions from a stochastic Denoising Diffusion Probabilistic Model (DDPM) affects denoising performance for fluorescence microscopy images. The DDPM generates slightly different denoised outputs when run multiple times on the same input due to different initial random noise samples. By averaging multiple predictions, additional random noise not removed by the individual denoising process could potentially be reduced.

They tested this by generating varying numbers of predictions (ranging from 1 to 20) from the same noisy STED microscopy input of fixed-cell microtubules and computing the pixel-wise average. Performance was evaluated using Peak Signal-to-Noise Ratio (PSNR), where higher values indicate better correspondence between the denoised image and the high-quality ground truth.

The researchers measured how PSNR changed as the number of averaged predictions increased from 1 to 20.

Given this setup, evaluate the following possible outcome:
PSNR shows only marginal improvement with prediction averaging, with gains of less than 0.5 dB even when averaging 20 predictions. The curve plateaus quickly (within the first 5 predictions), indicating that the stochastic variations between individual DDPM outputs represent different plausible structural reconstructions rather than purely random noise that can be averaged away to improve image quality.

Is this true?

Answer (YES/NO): NO